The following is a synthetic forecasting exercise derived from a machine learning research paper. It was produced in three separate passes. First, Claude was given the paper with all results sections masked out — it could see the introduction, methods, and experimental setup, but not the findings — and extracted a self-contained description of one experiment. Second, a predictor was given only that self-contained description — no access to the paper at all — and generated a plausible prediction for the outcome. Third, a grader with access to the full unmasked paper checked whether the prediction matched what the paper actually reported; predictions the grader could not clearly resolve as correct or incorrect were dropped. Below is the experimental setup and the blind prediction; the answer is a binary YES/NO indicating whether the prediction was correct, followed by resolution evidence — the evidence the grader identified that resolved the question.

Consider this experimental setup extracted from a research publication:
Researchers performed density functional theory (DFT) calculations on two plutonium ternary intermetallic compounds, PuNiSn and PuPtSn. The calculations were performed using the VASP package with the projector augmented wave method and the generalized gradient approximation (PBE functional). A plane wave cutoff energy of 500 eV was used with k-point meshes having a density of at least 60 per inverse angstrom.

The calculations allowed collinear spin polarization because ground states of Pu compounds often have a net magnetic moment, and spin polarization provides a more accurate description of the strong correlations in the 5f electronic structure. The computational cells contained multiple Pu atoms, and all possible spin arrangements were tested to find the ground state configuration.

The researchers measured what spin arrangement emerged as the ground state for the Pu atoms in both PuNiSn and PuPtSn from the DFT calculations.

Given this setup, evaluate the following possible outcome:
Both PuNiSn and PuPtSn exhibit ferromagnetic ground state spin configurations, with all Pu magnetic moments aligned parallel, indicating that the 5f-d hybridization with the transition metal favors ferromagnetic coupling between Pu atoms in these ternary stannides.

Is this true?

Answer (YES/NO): YES